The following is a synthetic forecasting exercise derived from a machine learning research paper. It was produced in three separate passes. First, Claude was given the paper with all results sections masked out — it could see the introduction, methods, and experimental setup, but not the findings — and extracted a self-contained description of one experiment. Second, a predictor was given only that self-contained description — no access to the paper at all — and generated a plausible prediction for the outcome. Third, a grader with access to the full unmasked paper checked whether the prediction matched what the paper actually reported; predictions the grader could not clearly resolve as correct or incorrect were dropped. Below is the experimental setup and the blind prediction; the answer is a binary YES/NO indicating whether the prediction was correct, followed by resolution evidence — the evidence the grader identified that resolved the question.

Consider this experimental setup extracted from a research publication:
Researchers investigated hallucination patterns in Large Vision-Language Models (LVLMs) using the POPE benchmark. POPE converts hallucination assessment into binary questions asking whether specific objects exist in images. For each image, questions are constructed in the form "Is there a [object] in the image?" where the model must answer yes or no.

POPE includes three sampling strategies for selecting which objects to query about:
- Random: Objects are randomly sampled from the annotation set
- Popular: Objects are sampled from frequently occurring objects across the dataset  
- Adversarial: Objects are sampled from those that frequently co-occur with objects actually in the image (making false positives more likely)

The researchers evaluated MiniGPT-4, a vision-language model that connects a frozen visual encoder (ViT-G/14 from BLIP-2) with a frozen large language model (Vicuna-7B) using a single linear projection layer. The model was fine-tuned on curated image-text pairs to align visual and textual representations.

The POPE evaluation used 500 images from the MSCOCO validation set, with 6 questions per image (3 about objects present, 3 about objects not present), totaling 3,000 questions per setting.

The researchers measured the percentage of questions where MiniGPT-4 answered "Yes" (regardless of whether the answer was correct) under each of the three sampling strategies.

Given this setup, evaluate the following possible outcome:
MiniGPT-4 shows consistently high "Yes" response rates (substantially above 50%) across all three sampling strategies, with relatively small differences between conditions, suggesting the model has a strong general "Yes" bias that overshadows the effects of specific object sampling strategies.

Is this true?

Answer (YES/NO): YES